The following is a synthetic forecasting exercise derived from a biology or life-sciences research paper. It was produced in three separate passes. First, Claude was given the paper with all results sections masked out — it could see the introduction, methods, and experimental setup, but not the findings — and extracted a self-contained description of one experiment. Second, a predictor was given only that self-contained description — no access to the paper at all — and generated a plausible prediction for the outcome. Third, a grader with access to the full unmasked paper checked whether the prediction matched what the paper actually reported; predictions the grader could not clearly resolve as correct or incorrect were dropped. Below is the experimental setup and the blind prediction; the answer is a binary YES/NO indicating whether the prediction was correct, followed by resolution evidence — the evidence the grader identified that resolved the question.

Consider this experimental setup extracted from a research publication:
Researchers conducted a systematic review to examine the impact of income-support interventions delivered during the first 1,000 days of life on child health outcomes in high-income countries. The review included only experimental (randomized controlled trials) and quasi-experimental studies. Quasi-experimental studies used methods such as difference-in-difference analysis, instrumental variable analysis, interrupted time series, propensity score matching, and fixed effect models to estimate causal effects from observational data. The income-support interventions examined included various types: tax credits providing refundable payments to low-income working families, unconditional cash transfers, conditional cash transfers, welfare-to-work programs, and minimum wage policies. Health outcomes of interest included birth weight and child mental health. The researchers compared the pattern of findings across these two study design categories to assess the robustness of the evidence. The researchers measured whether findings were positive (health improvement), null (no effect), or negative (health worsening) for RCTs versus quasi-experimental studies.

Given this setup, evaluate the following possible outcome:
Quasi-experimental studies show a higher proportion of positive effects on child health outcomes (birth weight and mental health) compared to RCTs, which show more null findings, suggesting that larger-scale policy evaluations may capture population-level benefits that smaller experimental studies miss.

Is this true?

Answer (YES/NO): YES